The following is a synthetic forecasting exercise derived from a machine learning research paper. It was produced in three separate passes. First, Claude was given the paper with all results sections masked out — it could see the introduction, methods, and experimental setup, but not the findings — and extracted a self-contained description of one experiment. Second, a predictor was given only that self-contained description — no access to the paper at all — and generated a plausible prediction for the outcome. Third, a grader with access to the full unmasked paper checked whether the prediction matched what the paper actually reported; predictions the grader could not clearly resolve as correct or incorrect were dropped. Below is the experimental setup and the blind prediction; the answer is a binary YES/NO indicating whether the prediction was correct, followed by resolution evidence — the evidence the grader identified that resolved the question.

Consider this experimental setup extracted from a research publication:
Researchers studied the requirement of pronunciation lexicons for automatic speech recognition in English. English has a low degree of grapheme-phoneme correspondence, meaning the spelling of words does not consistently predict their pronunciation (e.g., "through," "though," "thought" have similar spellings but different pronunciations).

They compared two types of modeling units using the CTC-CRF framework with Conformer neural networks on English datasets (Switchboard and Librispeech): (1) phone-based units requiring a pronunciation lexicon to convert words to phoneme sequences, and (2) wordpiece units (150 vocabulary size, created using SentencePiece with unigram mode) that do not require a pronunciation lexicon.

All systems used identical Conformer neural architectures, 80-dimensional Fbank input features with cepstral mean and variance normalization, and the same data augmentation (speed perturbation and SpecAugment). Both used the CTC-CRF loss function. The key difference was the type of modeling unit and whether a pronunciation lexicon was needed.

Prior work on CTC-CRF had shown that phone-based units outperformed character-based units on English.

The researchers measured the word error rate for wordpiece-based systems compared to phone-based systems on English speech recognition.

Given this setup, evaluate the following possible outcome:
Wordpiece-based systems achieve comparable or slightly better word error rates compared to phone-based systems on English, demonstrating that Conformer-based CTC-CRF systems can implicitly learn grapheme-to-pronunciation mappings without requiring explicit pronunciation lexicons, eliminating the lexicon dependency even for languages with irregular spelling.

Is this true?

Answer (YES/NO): NO